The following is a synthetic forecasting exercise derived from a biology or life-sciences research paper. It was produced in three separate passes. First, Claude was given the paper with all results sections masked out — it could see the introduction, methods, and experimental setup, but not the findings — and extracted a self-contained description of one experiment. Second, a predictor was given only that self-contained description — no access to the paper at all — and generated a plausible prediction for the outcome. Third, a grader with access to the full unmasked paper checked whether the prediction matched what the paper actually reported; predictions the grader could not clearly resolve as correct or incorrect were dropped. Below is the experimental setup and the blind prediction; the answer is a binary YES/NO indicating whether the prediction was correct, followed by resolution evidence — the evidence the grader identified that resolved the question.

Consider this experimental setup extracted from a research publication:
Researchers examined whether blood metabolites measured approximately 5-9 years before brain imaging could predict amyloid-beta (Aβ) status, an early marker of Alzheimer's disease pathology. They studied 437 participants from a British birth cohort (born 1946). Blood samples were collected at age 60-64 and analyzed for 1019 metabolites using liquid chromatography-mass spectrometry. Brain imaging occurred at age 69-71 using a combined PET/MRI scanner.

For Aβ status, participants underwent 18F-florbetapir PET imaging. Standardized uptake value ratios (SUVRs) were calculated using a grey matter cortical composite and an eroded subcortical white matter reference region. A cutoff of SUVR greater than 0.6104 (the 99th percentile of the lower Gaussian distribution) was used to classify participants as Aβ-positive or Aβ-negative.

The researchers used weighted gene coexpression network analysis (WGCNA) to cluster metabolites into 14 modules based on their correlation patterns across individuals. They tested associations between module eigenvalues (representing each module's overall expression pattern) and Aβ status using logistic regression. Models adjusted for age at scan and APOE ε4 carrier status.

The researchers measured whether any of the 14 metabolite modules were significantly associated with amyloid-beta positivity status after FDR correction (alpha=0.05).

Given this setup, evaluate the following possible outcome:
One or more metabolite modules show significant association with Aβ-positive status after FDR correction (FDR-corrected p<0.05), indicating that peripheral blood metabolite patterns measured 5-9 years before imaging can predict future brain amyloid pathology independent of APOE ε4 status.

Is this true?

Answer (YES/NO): NO